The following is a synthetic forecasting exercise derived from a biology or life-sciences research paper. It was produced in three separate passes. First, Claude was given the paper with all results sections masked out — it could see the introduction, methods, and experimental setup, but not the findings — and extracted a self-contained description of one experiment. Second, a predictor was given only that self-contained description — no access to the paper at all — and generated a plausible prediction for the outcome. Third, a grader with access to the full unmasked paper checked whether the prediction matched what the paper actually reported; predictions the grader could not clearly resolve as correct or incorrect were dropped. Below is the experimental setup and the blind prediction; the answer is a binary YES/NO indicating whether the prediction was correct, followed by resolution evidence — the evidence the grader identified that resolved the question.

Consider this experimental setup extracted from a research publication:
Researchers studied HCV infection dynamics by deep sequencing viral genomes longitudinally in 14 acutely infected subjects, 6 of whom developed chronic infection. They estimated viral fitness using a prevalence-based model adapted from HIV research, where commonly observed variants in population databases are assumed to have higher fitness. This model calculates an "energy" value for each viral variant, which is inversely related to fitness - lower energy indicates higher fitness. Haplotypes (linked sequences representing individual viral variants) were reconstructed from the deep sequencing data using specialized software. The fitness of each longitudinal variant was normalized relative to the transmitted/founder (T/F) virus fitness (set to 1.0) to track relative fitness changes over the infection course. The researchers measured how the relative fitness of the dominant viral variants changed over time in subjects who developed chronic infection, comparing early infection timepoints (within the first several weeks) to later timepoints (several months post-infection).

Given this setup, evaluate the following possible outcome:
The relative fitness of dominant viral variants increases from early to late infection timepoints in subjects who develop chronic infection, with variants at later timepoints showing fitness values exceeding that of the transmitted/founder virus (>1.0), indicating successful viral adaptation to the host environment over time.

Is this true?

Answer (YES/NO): NO